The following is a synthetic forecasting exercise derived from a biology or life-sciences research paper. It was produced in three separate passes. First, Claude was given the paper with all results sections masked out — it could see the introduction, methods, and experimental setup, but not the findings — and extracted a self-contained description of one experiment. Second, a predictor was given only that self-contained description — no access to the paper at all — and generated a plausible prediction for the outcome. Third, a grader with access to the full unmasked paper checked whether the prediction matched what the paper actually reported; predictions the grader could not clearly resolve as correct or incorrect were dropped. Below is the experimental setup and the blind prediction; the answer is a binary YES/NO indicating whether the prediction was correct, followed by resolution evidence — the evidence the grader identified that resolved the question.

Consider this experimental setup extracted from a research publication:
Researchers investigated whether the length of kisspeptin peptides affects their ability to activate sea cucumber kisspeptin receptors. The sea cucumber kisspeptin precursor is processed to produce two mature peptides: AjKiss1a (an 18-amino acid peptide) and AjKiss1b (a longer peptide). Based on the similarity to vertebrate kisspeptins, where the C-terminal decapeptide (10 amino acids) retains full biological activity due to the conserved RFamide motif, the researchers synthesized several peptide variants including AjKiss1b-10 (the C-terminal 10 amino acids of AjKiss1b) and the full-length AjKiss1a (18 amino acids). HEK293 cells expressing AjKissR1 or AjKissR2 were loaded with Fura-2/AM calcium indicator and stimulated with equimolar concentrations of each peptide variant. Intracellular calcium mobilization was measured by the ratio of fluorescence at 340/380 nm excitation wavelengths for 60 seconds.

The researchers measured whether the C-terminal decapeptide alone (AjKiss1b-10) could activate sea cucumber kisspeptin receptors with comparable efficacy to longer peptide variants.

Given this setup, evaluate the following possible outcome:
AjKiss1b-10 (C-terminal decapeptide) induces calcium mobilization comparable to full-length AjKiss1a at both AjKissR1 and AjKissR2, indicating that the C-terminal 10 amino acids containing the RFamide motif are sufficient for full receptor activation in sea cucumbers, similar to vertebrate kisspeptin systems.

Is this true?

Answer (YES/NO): NO